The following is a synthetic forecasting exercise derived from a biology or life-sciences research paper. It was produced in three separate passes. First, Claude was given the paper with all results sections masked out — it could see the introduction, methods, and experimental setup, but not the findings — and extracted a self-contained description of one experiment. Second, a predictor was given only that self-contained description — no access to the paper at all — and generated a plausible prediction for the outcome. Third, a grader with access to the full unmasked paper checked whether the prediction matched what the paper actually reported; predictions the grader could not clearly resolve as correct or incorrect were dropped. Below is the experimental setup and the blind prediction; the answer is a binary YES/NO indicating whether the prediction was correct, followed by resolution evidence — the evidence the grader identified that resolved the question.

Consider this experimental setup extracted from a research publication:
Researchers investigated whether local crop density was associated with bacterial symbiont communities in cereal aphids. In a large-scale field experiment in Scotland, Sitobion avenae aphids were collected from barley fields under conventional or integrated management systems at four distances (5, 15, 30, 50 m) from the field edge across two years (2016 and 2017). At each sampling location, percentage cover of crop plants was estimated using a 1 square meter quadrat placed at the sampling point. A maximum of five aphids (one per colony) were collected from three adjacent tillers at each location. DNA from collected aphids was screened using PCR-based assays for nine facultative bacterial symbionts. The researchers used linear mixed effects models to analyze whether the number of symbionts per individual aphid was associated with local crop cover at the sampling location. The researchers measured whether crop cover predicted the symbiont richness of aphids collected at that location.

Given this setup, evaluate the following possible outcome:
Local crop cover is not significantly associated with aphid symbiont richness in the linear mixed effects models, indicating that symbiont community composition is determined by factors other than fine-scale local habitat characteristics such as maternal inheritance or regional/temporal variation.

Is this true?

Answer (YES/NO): NO